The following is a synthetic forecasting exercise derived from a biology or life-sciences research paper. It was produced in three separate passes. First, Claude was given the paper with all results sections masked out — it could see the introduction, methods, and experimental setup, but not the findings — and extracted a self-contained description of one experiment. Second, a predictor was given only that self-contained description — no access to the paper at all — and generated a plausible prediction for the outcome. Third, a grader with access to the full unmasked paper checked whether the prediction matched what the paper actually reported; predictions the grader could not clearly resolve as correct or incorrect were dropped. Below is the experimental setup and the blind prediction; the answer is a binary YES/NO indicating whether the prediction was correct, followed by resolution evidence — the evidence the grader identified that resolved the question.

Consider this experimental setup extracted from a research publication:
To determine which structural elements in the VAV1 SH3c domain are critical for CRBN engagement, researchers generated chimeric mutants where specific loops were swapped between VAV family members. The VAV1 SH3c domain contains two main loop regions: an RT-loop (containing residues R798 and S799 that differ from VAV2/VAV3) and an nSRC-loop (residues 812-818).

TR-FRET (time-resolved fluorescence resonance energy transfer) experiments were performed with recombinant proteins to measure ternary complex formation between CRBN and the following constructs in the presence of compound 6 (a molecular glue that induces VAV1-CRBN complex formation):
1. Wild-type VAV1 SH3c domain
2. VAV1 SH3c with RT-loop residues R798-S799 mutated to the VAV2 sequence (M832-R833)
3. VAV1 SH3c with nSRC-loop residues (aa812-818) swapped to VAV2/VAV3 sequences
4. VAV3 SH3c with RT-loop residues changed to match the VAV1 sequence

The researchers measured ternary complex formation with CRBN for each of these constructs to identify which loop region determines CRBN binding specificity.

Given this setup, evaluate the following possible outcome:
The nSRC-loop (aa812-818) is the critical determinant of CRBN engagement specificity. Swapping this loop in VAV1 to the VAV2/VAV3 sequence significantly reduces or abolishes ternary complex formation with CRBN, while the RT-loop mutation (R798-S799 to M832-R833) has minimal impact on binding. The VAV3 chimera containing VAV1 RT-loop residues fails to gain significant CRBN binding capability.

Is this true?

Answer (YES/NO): NO